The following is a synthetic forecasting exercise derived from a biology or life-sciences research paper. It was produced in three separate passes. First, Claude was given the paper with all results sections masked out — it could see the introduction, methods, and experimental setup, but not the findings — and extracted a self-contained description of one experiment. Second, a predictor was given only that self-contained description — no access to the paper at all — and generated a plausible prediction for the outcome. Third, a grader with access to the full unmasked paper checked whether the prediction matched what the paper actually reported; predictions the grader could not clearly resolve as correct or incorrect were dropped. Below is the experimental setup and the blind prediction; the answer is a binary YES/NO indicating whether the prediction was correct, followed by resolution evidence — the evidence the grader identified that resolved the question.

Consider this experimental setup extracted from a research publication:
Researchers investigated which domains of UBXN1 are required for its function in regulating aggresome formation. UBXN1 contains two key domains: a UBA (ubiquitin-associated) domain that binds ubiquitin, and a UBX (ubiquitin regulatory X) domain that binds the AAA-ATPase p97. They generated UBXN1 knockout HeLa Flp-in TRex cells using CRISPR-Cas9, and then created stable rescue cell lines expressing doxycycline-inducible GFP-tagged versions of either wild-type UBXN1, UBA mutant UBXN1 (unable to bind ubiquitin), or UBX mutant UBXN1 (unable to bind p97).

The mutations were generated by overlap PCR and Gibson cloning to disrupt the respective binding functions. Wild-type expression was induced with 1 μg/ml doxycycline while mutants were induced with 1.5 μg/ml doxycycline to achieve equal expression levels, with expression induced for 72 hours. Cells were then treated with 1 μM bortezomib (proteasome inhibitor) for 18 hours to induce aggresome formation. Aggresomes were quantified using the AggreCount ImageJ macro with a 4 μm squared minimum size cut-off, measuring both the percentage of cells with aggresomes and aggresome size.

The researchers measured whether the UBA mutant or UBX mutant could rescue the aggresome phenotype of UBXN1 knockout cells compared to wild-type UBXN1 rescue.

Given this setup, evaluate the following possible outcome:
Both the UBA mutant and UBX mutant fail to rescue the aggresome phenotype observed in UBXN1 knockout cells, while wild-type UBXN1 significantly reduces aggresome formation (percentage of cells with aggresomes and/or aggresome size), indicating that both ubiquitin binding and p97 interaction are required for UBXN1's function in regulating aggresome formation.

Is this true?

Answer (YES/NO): NO